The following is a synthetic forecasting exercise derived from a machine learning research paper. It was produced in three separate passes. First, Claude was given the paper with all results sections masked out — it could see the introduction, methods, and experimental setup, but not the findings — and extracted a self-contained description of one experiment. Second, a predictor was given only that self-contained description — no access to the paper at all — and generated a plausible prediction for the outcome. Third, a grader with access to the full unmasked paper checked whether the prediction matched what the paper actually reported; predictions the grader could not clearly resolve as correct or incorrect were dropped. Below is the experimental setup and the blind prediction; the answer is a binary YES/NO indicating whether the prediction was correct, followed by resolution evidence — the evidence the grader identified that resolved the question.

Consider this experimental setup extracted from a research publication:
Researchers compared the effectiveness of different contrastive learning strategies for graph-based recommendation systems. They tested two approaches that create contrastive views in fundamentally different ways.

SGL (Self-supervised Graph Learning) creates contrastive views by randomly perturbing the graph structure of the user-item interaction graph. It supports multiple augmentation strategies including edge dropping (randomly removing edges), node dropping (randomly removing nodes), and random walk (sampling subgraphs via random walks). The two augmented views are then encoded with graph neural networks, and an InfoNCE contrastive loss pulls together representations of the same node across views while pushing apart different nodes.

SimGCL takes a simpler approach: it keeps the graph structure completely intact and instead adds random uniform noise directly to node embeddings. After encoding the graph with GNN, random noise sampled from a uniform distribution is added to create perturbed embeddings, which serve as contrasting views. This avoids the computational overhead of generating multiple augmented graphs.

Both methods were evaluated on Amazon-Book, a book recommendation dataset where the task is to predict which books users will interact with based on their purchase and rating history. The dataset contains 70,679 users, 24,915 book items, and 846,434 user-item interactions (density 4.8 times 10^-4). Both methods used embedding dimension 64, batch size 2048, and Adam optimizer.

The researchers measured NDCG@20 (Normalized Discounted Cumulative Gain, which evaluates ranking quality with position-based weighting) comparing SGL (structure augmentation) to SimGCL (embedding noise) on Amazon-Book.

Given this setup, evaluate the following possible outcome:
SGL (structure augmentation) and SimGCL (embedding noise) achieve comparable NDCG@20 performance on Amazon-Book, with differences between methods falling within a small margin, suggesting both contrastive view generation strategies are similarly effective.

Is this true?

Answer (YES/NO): NO